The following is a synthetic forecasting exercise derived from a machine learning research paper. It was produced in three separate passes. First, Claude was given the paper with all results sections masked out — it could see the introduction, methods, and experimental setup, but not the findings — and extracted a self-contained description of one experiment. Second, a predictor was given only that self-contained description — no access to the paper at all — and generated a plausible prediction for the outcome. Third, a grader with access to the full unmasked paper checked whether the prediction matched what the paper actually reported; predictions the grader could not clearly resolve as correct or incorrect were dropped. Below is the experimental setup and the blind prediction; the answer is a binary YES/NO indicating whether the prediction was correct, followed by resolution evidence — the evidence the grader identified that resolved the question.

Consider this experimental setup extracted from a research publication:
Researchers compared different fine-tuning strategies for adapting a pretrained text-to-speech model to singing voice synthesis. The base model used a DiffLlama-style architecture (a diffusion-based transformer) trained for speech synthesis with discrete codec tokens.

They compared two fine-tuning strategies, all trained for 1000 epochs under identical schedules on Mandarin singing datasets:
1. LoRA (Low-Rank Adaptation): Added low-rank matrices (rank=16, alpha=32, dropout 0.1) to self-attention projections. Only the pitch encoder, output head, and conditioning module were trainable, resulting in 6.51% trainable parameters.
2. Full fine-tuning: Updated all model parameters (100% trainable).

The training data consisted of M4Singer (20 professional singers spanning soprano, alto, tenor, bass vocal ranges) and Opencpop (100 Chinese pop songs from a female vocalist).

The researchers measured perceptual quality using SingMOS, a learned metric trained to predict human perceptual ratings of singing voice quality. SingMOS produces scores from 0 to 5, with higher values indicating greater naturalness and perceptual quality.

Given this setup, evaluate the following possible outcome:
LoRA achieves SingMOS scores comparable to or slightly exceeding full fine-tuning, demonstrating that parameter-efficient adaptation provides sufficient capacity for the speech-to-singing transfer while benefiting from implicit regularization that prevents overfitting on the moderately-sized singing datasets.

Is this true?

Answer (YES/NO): YES